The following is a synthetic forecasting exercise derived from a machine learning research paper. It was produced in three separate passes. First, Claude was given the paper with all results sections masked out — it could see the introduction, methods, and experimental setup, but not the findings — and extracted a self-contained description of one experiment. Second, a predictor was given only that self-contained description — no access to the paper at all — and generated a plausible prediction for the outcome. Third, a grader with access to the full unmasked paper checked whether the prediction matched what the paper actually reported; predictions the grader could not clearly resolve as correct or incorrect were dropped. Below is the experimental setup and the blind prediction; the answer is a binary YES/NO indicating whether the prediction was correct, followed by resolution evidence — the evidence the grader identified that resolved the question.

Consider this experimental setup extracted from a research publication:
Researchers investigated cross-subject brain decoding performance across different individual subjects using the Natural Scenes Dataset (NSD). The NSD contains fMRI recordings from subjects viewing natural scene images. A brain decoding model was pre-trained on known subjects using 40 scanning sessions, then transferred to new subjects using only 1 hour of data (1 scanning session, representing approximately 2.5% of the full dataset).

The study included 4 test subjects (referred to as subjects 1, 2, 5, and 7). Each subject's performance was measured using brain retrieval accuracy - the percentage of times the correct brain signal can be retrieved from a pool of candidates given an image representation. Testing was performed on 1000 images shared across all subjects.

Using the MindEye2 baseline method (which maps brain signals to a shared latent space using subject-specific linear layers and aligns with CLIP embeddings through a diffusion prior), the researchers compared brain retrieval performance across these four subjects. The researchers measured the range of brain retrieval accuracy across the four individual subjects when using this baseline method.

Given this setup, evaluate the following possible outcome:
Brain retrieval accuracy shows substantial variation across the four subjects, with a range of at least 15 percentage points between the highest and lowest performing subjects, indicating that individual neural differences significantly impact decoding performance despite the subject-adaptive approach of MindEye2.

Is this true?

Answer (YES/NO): YES